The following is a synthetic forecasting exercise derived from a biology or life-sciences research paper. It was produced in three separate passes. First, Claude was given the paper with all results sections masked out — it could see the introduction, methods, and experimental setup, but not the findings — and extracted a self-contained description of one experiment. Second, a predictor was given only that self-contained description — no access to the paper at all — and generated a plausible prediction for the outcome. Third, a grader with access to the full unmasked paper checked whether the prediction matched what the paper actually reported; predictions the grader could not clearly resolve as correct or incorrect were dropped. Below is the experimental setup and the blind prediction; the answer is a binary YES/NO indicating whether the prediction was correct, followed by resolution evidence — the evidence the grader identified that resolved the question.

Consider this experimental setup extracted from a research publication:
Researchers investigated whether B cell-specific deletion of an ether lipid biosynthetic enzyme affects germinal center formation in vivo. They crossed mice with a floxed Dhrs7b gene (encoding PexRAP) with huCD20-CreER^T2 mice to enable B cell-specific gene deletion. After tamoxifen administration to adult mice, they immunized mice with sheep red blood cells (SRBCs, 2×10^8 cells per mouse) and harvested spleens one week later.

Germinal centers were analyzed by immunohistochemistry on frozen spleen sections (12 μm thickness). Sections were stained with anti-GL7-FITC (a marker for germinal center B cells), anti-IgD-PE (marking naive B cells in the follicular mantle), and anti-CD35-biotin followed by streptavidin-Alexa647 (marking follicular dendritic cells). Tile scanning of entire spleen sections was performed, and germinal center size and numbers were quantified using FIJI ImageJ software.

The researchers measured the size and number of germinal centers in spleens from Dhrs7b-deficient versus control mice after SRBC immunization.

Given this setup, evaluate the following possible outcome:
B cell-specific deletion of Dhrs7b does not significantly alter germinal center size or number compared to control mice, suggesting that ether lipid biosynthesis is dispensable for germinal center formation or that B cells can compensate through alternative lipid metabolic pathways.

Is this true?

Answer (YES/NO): NO